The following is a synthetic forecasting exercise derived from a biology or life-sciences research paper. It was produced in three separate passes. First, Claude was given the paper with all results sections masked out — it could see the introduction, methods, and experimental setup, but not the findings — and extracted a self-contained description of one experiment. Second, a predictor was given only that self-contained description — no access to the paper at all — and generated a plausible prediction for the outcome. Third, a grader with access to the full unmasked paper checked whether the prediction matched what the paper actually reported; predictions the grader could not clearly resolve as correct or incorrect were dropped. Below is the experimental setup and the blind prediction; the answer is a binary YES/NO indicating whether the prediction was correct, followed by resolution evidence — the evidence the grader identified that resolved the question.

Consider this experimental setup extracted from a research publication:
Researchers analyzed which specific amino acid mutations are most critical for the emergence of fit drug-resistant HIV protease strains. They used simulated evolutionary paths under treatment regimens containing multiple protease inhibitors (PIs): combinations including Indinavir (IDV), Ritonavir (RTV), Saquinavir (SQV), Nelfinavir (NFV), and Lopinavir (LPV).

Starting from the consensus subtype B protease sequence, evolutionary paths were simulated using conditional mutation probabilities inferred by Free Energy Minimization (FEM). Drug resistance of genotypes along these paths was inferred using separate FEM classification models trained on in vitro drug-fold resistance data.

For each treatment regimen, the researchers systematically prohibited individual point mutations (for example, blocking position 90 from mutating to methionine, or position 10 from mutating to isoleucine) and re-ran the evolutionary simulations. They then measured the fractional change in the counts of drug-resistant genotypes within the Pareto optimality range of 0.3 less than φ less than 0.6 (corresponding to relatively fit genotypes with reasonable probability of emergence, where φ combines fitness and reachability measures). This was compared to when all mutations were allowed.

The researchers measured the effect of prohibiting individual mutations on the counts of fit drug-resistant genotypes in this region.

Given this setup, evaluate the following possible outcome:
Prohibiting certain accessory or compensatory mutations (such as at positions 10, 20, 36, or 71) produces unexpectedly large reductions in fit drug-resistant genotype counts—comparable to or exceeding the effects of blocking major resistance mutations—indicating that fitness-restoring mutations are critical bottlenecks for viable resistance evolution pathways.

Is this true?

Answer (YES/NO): YES